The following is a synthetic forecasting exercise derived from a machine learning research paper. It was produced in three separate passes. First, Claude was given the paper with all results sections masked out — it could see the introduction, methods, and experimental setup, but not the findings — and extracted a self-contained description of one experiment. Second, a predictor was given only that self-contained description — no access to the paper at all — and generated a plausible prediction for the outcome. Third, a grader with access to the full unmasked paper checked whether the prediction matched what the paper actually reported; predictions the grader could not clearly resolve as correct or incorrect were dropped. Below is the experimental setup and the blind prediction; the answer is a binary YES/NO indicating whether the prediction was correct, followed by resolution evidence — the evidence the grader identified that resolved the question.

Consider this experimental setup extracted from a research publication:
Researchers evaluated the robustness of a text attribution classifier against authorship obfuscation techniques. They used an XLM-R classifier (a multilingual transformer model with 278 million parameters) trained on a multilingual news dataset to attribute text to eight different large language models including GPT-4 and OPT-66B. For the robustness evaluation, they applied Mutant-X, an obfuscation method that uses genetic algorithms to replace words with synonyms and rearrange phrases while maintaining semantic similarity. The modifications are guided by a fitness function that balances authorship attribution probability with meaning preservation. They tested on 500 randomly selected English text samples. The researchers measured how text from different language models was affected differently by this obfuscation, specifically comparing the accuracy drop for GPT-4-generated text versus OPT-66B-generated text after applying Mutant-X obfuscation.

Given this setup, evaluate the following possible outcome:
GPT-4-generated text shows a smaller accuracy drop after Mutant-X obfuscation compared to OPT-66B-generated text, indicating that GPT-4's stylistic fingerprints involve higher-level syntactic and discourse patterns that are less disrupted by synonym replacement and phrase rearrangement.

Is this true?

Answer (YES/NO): NO